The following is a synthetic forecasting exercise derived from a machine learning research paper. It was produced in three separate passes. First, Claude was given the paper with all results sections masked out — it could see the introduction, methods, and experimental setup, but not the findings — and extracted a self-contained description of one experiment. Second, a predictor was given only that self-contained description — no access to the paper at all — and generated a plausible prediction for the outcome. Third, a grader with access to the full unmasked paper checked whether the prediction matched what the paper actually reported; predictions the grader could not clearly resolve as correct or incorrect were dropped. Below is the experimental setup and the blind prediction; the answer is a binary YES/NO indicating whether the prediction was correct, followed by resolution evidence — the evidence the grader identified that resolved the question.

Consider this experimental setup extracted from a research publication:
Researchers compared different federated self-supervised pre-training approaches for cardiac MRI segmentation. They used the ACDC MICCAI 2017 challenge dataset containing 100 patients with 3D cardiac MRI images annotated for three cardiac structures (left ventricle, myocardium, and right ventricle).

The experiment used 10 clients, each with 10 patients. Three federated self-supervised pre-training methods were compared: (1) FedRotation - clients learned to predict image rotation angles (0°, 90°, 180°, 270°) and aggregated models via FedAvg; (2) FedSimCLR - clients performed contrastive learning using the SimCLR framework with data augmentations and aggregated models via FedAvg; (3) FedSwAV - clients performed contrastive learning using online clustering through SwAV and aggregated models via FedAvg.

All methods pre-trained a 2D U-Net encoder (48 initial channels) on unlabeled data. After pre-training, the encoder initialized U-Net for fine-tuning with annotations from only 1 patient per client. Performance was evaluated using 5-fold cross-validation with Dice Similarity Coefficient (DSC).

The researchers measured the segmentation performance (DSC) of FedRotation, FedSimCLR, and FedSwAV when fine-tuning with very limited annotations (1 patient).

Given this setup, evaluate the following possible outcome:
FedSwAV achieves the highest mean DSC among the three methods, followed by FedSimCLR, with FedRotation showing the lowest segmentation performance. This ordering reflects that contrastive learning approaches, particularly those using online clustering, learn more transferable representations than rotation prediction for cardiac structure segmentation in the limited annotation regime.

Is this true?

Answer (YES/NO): NO